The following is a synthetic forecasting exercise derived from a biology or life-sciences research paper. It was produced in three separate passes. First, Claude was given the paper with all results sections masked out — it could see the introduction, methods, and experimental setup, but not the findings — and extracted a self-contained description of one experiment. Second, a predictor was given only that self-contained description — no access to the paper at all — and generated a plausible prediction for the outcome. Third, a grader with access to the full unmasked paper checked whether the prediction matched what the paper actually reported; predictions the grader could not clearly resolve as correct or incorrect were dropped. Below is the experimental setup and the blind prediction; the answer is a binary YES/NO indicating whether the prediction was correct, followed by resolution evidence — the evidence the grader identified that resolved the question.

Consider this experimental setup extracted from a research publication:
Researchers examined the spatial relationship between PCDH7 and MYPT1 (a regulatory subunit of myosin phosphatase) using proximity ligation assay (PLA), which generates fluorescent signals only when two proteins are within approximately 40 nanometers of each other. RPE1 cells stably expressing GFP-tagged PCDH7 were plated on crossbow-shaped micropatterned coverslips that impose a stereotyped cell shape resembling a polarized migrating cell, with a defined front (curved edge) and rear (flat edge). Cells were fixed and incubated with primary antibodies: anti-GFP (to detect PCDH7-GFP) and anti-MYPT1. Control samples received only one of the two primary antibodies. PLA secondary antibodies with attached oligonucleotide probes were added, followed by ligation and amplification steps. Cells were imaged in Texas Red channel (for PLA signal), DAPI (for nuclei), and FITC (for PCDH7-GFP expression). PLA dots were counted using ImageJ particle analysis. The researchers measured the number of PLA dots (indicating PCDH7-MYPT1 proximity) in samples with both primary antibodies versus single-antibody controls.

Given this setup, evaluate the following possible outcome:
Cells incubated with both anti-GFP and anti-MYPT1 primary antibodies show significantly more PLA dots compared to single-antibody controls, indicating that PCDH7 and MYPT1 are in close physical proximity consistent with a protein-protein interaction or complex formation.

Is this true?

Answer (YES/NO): YES